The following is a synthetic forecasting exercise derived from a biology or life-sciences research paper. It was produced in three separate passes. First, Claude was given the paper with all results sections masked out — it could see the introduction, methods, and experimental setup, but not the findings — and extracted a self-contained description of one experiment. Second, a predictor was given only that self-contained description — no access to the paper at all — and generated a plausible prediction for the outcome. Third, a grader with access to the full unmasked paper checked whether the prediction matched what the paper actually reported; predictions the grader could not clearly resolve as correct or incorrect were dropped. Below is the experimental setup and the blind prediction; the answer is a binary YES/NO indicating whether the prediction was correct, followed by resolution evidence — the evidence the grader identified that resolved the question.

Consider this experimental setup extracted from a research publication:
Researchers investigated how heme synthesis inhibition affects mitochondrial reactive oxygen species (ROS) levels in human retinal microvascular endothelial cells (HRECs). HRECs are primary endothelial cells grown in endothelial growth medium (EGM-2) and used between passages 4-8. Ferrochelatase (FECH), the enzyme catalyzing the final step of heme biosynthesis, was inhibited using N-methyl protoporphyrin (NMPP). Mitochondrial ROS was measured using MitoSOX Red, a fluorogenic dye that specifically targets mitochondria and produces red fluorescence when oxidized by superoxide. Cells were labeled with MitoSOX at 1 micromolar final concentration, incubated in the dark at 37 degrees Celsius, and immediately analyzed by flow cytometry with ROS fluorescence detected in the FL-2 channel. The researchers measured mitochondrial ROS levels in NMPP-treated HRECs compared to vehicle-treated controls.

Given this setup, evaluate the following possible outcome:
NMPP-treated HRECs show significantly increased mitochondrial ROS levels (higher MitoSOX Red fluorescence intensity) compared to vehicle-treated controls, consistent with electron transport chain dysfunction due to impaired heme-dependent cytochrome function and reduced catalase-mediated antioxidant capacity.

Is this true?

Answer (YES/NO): YES